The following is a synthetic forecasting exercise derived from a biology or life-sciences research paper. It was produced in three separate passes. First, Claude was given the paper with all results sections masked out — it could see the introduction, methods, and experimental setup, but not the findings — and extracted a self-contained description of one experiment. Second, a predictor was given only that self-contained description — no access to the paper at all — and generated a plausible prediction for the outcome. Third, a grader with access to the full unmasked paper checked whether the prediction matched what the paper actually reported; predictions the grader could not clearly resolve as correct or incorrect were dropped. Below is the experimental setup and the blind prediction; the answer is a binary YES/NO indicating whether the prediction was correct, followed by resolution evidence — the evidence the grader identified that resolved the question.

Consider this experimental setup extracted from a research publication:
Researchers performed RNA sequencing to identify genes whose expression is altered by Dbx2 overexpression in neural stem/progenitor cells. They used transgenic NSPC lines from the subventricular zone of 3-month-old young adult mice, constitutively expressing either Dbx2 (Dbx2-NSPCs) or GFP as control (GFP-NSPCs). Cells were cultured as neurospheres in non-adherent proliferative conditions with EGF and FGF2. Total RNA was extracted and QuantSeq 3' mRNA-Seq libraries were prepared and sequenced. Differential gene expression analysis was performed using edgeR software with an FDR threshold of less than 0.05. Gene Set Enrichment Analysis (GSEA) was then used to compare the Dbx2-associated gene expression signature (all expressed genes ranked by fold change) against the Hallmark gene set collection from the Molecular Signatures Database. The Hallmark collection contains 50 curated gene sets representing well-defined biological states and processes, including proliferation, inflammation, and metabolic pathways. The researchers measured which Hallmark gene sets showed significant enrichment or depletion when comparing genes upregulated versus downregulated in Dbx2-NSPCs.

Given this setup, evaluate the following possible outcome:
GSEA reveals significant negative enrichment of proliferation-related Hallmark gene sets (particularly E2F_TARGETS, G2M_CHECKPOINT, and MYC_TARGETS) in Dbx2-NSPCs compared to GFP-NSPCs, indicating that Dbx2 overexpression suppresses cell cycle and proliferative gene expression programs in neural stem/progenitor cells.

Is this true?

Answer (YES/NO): YES